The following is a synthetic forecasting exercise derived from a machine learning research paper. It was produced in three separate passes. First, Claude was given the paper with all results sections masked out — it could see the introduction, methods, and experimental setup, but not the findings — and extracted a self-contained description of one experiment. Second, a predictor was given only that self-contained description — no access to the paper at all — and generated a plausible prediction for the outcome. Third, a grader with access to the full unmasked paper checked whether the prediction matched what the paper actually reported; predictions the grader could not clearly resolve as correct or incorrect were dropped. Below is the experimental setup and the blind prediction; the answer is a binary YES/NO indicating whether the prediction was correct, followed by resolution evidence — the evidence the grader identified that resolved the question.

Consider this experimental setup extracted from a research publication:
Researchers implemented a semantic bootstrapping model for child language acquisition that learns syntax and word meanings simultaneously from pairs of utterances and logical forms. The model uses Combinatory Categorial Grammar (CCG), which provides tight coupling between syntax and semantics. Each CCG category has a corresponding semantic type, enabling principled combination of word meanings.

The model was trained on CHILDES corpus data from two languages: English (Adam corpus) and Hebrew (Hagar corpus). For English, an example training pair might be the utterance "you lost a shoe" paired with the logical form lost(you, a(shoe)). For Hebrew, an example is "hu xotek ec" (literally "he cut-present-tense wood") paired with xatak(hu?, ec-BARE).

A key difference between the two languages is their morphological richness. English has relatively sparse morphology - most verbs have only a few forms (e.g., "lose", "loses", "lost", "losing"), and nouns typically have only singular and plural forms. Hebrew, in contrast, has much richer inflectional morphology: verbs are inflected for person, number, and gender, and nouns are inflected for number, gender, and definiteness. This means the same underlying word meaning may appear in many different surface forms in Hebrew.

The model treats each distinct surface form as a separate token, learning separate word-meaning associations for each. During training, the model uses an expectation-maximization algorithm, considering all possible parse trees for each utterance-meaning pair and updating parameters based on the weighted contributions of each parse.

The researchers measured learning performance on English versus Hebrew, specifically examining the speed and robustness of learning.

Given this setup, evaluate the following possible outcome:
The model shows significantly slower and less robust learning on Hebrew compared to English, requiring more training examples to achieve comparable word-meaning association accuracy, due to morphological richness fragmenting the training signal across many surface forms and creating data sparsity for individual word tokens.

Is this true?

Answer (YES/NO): NO